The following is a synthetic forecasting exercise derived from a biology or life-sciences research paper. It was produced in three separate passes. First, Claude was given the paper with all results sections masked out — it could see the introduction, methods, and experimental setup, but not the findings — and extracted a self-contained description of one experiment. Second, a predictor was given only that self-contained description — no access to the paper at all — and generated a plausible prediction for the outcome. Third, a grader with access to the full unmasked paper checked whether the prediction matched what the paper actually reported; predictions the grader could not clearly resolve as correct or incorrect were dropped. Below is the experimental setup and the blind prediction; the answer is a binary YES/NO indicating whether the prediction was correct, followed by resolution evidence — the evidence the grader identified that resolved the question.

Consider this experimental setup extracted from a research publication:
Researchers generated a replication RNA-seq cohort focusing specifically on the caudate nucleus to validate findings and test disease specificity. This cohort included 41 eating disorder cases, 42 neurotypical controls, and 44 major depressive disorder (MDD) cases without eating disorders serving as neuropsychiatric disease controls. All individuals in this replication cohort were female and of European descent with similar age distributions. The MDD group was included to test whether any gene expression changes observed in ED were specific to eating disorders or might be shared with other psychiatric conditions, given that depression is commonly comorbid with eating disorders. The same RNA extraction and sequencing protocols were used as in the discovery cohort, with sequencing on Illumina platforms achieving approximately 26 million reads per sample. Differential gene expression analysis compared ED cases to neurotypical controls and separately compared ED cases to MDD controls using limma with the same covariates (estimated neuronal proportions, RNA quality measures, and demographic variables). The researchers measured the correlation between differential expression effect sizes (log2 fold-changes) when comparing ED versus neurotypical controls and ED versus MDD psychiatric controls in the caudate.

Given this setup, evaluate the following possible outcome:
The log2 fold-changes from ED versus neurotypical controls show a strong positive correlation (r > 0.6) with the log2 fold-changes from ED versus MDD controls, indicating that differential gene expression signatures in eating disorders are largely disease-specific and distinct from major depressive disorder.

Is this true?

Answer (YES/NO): NO